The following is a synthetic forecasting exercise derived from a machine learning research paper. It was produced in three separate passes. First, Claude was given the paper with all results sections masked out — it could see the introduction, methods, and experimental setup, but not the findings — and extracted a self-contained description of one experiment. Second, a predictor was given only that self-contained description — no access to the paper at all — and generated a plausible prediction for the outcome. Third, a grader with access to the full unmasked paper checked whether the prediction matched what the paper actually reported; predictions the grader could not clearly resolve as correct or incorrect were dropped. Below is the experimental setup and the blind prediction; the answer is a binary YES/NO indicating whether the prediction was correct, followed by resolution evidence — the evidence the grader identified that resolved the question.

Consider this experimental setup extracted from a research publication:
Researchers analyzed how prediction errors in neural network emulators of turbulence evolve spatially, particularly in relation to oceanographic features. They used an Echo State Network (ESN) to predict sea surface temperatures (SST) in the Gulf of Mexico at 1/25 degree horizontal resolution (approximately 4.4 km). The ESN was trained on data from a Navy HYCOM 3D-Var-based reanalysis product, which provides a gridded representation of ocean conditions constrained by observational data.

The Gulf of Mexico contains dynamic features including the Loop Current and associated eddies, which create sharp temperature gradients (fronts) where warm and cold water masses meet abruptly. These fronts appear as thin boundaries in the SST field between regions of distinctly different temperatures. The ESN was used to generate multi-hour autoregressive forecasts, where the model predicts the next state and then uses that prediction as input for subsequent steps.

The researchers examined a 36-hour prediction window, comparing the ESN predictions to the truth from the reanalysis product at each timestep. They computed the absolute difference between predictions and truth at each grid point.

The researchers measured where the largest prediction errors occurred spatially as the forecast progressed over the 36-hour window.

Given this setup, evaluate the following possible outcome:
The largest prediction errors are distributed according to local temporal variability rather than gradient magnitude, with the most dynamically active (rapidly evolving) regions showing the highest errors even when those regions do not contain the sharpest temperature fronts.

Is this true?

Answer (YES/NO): NO